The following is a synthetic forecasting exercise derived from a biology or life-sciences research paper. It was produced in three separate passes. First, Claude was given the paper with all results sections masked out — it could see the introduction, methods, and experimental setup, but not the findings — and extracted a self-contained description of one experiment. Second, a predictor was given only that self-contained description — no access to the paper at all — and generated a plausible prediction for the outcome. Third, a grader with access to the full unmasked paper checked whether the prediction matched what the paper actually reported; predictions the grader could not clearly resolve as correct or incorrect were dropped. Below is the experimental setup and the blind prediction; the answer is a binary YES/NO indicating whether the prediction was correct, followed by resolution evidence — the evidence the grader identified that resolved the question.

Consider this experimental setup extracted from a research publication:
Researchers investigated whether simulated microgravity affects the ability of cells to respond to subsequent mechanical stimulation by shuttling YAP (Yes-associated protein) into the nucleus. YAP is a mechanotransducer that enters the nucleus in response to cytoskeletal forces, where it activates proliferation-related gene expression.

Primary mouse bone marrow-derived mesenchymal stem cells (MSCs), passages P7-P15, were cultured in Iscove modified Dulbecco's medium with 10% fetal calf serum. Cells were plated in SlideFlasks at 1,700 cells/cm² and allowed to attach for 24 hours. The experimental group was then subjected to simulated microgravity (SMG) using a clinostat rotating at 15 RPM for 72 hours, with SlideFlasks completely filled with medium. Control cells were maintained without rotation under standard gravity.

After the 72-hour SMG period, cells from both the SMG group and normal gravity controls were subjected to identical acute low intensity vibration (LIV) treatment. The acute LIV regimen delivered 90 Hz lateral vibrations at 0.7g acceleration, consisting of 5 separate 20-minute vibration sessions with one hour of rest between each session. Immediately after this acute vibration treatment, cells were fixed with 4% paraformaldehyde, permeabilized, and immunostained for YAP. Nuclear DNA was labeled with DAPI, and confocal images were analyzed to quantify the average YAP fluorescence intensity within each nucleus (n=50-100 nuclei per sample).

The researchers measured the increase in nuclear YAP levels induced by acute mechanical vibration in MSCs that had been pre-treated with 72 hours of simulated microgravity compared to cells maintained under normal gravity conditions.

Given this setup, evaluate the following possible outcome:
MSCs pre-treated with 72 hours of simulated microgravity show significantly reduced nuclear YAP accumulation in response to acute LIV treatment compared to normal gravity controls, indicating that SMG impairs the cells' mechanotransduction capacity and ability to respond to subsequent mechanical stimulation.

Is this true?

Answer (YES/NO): NO